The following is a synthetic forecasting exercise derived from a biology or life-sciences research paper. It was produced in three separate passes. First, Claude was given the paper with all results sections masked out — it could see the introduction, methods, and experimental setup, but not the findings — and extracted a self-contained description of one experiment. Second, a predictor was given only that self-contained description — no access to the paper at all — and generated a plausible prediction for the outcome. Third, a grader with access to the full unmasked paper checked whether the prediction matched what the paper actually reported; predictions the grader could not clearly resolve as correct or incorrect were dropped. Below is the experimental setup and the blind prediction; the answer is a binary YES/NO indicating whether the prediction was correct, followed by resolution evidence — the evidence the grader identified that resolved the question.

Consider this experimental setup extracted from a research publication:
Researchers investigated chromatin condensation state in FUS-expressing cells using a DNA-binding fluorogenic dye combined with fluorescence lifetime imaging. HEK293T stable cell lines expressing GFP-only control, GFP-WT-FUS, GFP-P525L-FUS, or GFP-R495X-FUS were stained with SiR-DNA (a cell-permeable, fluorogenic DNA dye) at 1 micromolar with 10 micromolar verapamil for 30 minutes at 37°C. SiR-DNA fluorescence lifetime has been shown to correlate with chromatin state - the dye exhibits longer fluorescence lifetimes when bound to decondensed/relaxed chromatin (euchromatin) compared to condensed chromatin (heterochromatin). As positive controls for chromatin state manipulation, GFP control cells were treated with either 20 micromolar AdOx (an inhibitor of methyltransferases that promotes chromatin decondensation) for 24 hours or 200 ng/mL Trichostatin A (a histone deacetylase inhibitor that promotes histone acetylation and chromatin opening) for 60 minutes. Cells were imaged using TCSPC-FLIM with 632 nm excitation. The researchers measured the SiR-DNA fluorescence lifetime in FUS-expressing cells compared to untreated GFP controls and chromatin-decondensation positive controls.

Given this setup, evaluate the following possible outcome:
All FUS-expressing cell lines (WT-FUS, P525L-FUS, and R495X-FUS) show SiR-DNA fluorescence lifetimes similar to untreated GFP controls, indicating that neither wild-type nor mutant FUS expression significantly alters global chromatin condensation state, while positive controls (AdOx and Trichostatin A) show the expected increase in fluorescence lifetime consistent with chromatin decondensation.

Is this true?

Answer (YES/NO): NO